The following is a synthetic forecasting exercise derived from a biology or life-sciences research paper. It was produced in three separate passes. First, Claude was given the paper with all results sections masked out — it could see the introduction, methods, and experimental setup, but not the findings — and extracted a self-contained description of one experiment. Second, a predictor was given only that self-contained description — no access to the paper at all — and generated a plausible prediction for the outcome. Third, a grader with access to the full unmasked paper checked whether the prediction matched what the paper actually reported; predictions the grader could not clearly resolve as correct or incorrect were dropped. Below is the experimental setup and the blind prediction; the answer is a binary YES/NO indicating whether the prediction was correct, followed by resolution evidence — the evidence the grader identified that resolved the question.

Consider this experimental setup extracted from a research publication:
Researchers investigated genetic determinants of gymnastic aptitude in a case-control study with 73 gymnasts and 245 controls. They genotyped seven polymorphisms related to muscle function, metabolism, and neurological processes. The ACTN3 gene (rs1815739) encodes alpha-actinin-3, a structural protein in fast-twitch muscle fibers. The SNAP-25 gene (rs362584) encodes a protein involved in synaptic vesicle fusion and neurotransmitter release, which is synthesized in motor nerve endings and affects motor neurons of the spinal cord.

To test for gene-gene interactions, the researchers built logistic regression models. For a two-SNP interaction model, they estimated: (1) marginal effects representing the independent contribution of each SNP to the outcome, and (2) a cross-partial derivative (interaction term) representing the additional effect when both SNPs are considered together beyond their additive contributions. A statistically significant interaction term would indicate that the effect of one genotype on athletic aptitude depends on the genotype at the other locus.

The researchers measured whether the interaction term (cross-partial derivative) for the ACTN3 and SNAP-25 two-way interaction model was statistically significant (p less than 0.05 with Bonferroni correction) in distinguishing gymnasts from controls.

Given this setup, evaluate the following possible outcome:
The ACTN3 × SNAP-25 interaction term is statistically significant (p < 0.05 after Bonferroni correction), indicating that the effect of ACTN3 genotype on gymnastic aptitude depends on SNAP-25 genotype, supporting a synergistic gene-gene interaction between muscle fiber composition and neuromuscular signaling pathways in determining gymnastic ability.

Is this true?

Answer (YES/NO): YES